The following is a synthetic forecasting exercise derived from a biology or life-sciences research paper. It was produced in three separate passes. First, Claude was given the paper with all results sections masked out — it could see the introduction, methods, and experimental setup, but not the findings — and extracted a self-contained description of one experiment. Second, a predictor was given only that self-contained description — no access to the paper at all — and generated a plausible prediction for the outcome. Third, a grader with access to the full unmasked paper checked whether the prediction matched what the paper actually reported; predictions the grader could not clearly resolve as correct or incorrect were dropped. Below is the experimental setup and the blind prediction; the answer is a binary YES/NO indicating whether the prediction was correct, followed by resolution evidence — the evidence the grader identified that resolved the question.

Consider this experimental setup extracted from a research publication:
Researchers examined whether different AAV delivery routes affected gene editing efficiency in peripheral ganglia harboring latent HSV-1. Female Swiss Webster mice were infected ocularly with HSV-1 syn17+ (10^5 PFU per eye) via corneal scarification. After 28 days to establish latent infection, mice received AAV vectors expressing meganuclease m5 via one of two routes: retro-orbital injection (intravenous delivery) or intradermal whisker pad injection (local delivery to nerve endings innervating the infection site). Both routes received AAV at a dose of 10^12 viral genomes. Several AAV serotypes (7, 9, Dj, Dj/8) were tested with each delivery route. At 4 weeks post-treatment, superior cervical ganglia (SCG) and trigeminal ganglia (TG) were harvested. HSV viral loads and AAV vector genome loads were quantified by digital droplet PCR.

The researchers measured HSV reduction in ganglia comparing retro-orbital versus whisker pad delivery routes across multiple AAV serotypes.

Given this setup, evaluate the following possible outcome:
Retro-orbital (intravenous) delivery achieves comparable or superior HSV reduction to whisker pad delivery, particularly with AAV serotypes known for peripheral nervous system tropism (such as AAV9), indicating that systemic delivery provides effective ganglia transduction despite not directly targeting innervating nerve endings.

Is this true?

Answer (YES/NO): YES